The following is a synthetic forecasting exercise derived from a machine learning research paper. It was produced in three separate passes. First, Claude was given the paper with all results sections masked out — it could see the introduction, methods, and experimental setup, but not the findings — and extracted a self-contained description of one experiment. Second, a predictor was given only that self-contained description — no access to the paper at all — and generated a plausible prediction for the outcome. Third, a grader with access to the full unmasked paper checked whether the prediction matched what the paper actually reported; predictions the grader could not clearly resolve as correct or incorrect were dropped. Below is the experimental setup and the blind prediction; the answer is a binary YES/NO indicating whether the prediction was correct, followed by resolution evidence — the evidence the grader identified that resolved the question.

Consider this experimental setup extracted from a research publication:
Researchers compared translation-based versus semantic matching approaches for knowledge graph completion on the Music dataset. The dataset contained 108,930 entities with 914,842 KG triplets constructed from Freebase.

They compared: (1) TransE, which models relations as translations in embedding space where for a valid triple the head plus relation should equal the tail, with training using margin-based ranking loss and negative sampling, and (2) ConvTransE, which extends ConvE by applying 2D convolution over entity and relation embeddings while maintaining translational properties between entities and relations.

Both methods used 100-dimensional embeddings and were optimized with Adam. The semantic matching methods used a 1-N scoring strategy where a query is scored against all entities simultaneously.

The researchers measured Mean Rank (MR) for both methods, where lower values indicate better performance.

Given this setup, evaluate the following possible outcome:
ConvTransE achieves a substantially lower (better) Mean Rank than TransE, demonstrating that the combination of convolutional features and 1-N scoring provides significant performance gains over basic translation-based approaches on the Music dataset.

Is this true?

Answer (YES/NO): NO